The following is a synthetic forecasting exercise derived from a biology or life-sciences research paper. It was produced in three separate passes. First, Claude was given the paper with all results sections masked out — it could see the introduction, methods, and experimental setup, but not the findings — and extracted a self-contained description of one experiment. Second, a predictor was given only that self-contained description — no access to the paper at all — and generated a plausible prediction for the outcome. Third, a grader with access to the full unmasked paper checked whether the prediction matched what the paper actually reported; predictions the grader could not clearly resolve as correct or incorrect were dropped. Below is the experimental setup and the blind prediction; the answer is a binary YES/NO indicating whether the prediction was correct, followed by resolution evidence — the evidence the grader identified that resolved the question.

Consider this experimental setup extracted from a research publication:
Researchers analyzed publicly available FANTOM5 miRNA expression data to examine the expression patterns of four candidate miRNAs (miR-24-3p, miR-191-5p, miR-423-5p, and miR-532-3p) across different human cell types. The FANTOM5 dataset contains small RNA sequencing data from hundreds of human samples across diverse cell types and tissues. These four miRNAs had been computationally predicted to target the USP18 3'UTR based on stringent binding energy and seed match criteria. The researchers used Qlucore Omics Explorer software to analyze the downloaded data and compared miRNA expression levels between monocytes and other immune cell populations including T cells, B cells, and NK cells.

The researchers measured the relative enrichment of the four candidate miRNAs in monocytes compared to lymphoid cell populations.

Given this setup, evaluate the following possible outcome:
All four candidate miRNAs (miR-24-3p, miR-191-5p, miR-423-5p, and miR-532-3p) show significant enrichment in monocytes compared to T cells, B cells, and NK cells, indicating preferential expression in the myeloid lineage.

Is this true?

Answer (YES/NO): NO